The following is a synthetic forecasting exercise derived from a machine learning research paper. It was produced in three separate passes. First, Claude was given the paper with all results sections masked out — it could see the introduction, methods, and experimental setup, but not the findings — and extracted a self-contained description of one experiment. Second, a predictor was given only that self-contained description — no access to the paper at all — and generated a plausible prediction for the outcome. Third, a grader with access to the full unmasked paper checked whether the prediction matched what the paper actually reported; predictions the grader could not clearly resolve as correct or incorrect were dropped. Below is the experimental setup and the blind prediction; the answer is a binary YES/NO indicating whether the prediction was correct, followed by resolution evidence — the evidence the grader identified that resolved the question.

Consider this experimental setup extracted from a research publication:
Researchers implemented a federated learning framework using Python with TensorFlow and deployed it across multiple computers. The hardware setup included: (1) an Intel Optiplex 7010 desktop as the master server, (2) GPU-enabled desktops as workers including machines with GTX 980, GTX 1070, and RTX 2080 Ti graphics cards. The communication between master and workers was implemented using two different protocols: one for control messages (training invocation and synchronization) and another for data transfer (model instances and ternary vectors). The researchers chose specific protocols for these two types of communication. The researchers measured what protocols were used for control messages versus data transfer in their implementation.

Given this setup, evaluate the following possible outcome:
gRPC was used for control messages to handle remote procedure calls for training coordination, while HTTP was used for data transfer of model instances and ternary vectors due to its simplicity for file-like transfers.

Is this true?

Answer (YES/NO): NO